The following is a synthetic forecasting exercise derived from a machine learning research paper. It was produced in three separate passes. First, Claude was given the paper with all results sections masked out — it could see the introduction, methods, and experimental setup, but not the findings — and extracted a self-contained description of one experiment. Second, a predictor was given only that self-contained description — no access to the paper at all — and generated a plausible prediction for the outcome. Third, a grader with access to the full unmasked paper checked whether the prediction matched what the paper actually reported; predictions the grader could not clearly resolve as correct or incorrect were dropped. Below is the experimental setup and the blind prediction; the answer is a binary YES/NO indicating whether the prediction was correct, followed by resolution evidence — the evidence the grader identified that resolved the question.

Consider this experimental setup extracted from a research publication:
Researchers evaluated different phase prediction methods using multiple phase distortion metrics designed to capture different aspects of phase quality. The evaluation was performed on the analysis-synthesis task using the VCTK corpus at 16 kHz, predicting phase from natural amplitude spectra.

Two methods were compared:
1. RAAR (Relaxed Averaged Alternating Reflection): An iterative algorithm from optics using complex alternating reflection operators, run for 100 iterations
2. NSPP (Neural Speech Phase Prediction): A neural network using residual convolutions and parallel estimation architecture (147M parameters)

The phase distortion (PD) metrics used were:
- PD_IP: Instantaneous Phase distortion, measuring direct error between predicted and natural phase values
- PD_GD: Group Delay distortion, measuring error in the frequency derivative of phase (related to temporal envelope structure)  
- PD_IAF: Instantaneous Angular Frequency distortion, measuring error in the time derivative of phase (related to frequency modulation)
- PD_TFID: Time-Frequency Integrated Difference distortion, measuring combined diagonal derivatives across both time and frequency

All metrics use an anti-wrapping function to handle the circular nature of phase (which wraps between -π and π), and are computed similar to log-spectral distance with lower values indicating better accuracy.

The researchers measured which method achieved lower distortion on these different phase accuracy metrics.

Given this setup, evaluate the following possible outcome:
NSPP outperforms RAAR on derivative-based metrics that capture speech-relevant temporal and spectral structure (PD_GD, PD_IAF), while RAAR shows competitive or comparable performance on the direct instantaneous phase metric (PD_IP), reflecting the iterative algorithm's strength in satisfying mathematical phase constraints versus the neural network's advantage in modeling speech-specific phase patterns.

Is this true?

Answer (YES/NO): NO